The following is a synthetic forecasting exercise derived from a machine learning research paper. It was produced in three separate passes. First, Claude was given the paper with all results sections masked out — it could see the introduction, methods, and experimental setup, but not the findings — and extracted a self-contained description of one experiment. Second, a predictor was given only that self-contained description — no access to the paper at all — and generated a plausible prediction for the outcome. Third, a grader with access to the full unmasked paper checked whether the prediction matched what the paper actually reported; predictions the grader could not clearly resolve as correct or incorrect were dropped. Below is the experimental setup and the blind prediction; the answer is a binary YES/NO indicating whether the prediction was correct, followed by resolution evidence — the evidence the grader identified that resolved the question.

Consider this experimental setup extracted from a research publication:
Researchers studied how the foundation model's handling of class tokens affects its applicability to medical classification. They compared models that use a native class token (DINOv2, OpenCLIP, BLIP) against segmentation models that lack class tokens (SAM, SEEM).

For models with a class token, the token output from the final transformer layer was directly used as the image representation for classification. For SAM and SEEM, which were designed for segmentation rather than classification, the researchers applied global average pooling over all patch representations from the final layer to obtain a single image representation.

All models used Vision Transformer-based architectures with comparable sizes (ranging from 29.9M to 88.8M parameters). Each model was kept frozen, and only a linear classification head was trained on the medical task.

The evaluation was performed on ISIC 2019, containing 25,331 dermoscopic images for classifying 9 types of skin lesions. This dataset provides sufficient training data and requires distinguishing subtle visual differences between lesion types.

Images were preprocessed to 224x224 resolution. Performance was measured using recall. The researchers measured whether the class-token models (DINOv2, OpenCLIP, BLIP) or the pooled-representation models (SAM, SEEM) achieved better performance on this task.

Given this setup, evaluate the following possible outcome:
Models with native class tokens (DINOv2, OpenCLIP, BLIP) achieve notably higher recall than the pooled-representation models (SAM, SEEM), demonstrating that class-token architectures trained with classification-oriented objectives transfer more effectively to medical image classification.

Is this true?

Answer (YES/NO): NO